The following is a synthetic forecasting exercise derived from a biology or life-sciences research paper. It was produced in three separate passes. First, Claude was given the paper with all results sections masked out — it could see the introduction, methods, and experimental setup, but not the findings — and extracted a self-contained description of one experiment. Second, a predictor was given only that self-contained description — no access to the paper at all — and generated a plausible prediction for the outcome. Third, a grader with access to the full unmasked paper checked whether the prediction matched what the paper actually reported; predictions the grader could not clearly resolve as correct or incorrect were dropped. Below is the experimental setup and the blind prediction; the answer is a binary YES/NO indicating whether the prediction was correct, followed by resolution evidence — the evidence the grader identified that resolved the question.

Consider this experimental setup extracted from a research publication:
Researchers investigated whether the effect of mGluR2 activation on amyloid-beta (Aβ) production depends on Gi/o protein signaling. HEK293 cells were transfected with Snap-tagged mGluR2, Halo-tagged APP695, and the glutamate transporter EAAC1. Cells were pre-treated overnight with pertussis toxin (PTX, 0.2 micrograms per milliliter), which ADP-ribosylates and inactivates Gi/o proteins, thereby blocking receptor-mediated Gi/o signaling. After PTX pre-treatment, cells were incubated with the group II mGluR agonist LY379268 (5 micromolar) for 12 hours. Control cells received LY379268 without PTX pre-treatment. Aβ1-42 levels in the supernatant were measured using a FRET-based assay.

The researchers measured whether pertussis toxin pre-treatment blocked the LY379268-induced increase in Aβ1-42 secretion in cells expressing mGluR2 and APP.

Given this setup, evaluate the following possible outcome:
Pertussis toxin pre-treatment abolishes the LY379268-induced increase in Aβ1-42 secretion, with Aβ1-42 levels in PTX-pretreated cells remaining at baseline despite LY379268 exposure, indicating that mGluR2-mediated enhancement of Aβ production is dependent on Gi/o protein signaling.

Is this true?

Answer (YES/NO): YES